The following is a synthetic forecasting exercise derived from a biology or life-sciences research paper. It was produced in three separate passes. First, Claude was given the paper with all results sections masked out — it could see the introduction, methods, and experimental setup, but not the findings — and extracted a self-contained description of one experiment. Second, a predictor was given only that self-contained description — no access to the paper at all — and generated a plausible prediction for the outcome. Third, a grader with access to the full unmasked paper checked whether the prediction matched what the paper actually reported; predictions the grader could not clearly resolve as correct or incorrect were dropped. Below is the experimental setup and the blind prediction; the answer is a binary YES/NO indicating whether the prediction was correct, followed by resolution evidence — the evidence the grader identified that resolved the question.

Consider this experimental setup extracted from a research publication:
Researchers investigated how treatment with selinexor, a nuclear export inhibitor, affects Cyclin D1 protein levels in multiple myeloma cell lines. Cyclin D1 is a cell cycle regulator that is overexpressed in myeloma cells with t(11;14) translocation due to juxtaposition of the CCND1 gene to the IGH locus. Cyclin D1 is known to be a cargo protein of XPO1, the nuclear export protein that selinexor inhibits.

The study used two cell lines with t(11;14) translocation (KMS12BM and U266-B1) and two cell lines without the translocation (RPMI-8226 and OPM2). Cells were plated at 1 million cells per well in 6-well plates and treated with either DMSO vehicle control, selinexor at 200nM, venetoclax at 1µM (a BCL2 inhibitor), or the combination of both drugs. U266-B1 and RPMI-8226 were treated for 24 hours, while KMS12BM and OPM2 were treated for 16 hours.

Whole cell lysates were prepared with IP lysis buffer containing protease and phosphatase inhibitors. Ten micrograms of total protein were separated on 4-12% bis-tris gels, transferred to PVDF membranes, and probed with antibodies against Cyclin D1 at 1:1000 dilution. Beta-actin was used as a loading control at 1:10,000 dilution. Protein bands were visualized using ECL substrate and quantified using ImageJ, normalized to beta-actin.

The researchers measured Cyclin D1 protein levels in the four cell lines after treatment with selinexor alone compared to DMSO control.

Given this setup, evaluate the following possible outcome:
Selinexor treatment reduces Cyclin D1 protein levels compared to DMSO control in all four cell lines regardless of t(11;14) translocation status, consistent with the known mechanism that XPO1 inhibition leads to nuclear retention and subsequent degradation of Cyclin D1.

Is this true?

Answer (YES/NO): NO